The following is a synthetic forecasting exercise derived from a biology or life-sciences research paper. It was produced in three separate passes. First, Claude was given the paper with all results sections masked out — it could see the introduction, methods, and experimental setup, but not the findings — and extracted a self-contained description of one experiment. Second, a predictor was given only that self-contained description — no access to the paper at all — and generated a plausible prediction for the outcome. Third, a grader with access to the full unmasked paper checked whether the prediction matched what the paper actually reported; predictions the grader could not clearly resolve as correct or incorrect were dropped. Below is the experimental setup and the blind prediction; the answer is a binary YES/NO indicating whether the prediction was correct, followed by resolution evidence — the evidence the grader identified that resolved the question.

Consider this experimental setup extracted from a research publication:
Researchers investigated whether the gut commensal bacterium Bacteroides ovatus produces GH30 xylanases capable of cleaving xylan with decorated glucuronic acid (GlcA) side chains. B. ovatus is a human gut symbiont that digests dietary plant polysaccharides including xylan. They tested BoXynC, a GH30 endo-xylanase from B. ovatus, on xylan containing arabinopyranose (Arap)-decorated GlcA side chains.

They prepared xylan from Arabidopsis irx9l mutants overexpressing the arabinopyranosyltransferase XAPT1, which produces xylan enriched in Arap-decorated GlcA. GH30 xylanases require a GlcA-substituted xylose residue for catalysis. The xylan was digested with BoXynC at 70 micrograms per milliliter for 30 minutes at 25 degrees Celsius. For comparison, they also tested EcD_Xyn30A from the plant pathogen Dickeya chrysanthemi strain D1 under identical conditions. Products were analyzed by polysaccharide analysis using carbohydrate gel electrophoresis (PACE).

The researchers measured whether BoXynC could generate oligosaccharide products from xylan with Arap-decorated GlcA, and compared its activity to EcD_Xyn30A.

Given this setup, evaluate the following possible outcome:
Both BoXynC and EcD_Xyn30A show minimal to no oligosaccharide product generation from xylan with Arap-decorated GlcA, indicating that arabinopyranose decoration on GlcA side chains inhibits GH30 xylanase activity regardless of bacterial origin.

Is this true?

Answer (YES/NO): NO